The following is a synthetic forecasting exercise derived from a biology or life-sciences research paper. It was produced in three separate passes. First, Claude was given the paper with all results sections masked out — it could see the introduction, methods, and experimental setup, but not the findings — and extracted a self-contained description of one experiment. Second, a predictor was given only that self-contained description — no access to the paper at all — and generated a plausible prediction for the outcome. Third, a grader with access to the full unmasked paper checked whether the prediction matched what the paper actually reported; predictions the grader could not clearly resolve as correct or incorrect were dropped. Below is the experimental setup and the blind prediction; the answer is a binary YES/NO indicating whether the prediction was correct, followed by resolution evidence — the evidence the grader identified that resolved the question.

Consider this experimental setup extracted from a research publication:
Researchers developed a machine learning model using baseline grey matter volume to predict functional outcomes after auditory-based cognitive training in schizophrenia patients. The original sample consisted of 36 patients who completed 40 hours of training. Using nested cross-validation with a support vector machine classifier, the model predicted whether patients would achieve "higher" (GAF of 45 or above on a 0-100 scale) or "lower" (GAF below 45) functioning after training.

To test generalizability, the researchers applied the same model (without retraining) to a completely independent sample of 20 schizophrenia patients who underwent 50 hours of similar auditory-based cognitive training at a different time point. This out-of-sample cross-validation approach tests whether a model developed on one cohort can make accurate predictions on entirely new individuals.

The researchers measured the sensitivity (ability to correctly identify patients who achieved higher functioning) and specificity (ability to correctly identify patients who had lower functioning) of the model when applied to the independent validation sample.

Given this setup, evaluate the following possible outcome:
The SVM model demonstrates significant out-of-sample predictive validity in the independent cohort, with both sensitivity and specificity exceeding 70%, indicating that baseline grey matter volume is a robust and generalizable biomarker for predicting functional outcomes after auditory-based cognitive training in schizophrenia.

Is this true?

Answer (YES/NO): NO